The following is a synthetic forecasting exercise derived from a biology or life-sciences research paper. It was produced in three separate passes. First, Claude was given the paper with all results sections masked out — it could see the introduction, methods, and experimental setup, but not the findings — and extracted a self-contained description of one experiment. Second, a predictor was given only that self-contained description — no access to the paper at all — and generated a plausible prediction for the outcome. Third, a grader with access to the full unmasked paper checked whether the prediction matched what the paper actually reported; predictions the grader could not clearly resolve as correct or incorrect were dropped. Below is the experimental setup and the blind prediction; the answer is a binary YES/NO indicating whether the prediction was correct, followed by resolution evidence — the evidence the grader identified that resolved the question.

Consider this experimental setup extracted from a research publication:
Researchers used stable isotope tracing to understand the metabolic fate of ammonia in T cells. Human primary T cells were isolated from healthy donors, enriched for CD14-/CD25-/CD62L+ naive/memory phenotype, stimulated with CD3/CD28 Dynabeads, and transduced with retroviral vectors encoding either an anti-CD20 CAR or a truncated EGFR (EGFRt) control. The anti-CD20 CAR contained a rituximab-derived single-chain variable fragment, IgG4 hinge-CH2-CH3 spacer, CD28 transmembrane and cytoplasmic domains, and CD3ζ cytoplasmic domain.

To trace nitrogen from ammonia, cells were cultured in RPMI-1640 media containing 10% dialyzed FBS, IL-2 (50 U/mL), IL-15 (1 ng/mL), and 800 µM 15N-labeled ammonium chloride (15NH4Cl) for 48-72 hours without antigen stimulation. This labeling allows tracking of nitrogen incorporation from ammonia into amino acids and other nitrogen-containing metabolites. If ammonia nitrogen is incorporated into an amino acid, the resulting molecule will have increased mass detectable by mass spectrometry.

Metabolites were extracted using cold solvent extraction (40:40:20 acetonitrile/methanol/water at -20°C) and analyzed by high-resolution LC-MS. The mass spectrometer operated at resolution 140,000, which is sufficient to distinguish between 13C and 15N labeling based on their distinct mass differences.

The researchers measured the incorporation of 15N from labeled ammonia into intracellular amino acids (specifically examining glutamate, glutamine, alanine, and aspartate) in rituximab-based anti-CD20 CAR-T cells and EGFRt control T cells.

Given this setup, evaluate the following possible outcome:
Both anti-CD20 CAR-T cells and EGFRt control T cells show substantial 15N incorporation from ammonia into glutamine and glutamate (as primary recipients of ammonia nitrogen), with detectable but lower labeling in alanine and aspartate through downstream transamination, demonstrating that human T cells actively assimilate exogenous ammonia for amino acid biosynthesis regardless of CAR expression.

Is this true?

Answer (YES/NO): NO